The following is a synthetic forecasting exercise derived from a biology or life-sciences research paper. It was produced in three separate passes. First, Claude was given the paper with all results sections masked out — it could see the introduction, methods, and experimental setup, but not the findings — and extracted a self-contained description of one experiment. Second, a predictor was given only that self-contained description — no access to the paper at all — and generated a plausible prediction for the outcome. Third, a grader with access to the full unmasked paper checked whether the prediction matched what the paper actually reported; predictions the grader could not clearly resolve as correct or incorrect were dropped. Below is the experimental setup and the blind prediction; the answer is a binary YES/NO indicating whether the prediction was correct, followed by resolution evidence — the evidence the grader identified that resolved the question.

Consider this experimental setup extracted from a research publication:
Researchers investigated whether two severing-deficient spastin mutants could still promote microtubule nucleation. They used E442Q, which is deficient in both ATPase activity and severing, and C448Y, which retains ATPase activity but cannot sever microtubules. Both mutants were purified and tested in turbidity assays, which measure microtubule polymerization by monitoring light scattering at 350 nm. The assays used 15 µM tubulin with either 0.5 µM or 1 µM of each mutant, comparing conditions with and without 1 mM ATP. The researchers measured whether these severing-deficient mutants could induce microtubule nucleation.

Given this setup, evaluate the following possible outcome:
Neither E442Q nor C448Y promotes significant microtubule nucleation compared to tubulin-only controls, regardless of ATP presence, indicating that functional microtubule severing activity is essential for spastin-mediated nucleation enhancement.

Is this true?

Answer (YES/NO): NO